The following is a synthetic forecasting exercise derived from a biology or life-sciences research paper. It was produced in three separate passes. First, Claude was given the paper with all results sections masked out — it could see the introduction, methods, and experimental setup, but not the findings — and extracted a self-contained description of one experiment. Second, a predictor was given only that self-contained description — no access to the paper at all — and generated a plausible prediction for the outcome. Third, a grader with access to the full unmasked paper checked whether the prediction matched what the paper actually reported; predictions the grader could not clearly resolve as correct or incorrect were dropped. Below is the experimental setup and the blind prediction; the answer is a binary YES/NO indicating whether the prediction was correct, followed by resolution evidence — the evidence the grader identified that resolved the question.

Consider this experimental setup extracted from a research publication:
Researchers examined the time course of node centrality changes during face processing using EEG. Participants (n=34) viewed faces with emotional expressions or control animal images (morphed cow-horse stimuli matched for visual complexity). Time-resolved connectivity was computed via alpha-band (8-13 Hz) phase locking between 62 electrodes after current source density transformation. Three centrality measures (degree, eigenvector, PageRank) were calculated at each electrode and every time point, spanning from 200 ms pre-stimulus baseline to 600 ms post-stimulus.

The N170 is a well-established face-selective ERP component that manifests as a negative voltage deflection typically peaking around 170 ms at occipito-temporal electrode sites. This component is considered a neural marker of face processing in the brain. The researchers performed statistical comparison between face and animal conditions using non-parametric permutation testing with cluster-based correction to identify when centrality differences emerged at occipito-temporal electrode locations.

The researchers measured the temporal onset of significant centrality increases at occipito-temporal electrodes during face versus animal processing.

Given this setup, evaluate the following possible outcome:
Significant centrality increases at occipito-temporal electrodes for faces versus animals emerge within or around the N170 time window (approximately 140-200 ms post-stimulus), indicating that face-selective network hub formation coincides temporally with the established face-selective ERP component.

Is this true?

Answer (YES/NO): NO